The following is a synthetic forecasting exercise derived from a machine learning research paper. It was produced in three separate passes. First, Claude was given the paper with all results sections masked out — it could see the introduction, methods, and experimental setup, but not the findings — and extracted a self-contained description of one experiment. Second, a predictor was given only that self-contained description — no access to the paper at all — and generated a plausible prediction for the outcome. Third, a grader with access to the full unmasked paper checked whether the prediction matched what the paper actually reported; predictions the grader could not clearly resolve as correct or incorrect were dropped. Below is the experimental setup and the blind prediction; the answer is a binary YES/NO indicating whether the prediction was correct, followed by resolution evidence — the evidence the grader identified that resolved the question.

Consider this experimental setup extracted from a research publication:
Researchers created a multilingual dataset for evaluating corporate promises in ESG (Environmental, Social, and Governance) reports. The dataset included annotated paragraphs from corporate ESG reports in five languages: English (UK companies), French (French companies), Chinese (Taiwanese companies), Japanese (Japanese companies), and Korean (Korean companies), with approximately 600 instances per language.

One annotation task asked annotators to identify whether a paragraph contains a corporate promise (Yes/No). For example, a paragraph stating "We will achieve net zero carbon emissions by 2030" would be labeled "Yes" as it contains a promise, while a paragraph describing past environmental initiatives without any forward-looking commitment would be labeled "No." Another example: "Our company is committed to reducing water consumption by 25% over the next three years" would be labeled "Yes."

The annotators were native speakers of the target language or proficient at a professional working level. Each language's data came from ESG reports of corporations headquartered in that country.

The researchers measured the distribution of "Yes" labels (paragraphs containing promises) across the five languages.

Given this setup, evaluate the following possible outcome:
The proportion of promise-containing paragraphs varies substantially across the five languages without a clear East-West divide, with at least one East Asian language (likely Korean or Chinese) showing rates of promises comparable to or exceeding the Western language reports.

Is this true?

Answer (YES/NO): YES